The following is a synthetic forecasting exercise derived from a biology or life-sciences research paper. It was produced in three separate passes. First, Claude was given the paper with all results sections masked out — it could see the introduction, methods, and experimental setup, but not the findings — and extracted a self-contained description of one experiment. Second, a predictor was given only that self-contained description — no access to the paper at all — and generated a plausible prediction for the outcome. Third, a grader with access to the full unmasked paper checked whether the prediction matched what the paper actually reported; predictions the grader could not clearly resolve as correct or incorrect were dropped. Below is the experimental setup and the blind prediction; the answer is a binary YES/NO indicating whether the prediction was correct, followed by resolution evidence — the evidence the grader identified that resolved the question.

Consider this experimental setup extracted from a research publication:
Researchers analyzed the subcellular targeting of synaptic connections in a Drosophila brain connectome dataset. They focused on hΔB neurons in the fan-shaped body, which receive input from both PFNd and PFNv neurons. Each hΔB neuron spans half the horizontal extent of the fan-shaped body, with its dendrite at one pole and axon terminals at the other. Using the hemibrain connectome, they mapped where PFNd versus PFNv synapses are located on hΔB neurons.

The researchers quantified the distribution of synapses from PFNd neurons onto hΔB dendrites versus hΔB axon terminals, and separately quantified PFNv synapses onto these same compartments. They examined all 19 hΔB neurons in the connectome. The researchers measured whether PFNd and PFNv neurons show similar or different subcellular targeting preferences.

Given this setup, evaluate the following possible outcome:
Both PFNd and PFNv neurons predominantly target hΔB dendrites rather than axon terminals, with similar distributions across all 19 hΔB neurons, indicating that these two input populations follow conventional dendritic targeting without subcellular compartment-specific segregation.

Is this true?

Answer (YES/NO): NO